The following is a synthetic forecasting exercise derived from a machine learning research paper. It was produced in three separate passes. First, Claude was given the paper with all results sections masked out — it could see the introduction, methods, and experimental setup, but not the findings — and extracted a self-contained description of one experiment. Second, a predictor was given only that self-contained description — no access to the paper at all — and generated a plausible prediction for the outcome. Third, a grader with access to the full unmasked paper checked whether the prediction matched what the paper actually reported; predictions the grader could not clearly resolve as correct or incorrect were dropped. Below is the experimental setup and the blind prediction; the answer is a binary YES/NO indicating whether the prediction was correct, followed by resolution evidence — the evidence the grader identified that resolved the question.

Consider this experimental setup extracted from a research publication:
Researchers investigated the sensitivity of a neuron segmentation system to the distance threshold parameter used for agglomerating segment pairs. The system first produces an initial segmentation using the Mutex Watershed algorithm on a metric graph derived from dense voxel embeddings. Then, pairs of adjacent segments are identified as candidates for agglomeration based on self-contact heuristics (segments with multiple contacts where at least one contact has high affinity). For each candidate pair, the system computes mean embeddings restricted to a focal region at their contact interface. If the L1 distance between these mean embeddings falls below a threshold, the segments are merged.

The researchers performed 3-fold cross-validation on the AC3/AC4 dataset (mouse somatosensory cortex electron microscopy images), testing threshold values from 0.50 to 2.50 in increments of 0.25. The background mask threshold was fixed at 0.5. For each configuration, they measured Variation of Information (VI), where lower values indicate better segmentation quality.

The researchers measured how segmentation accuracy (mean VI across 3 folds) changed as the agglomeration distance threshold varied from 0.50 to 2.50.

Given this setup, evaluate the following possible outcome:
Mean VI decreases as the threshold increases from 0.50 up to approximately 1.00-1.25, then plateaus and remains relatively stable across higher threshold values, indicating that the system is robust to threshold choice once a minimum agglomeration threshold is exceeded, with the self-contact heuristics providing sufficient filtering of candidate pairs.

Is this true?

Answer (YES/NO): YES